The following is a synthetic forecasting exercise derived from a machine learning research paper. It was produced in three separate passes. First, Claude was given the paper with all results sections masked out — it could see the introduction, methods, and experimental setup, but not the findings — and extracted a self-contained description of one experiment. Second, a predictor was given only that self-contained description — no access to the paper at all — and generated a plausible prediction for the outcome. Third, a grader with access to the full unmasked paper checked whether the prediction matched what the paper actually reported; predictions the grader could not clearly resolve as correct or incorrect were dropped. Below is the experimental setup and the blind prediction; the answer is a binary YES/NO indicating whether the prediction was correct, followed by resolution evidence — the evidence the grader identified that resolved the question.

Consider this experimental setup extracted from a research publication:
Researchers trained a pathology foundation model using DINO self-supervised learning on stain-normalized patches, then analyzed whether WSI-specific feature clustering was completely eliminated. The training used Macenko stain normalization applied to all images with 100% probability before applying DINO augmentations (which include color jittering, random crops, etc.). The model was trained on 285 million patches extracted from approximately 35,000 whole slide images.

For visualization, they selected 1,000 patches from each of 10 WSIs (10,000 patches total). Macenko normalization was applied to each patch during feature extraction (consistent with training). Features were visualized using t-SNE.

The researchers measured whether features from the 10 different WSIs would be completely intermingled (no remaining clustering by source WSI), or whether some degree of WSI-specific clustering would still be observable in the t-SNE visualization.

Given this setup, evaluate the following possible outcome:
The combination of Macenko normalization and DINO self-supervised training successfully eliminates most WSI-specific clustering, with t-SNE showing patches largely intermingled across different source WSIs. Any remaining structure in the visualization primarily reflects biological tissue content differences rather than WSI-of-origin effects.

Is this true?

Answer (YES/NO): NO